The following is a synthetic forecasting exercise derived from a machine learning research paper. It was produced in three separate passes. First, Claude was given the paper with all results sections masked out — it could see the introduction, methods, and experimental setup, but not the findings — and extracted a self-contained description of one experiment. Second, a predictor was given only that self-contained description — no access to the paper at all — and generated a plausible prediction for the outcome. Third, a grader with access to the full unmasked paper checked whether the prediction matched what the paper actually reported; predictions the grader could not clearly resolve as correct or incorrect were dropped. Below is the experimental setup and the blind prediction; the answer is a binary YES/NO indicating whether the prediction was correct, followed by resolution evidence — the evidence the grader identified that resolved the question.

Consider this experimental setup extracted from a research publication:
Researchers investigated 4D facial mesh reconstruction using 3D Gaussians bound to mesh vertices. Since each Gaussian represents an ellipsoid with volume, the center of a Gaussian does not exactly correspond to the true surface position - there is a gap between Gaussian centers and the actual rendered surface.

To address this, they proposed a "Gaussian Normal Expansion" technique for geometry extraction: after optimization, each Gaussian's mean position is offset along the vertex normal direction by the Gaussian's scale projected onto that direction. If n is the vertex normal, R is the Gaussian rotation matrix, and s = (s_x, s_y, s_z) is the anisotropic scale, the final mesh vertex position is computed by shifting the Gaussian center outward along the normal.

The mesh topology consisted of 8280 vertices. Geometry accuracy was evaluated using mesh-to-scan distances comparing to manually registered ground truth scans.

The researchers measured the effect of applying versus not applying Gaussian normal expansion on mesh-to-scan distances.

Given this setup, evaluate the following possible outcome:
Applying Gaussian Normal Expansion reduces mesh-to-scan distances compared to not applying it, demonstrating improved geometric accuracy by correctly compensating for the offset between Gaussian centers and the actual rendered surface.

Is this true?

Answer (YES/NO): YES